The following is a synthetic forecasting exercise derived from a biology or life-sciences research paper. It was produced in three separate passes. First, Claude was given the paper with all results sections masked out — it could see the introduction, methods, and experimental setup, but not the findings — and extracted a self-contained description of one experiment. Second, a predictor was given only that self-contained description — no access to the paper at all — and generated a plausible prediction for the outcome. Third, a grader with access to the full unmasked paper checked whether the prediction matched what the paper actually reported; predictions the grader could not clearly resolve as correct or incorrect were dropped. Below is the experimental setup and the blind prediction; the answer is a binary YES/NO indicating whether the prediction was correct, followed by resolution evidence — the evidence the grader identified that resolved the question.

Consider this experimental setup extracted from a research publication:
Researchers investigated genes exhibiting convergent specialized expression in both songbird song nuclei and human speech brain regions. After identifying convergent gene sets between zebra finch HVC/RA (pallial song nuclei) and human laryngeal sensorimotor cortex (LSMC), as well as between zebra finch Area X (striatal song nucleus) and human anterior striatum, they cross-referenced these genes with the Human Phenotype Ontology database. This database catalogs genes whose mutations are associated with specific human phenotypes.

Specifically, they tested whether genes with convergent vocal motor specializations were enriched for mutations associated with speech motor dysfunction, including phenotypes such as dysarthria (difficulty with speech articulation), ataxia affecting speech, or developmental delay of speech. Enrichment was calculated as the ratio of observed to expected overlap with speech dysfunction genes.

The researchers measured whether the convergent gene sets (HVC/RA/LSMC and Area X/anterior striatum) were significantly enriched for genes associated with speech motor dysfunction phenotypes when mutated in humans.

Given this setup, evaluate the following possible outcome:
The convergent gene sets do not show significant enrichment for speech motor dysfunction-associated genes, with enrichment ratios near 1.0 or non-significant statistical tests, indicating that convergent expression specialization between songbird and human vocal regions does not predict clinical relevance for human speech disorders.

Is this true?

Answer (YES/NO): NO